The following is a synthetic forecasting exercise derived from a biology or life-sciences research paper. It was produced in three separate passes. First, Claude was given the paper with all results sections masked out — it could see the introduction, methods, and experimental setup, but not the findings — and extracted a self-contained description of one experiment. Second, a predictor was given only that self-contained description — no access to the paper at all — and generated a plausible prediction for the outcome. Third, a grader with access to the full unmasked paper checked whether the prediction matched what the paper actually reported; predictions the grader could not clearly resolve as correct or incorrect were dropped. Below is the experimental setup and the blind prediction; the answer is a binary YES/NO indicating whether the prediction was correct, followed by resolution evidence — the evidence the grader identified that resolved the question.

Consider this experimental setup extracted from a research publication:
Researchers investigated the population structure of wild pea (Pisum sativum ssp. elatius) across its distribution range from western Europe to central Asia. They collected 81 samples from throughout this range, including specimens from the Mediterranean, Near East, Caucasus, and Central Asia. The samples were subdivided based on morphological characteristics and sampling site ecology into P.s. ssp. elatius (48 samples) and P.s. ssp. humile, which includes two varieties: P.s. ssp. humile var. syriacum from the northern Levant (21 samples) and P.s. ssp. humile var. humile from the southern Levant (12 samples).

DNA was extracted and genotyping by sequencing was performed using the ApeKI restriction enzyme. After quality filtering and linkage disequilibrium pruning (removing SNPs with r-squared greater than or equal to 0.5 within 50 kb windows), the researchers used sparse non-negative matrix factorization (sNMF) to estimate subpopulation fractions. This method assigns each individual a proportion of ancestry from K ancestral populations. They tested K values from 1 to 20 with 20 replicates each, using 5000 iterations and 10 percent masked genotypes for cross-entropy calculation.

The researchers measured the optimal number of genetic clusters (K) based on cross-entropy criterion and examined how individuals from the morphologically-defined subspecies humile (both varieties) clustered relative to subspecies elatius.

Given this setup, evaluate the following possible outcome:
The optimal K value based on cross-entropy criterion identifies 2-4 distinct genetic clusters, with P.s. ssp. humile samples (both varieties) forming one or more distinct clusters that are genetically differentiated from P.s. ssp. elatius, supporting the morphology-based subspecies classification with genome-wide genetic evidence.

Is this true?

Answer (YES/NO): NO